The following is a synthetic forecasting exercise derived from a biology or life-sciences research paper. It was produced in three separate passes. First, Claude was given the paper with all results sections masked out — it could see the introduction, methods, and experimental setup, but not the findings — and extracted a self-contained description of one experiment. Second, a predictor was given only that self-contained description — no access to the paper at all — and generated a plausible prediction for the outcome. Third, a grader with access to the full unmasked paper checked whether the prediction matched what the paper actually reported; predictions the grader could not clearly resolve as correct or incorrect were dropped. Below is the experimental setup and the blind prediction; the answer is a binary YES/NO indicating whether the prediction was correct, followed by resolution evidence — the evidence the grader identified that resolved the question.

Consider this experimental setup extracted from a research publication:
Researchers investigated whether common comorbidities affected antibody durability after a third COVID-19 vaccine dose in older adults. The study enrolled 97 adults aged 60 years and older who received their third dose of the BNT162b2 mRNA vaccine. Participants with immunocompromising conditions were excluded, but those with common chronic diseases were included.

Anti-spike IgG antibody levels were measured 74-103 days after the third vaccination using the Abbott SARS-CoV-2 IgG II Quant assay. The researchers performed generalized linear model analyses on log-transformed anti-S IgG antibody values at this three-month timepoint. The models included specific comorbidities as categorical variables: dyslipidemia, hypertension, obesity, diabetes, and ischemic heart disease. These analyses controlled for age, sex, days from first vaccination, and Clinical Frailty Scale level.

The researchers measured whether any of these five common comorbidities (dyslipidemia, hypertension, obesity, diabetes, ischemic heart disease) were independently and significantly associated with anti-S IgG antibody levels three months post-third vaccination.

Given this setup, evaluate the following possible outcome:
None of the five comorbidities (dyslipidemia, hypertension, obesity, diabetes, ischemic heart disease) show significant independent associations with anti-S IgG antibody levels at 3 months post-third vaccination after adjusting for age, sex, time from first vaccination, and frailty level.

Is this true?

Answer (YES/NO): YES